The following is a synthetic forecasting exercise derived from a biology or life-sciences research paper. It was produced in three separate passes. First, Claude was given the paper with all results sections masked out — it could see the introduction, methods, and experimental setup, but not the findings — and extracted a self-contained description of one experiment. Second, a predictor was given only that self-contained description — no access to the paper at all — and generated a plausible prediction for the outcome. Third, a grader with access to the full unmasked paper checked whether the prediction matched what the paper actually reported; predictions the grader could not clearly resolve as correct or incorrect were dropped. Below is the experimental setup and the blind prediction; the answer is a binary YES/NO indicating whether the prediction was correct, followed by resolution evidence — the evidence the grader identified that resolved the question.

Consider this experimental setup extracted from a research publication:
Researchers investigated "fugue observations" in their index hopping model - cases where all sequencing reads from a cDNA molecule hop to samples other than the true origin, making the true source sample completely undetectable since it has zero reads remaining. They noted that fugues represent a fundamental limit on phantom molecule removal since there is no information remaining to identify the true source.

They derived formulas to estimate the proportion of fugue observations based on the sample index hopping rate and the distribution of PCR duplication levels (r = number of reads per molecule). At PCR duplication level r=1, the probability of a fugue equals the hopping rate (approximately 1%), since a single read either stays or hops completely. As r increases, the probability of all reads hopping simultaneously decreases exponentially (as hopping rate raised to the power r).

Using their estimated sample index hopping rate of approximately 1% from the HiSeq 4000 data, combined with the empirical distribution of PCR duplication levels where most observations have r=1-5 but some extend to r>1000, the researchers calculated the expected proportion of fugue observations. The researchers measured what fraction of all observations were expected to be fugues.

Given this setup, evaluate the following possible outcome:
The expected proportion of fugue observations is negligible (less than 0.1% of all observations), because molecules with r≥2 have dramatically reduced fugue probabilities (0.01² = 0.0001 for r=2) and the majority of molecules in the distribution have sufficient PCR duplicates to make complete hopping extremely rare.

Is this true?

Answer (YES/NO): NO